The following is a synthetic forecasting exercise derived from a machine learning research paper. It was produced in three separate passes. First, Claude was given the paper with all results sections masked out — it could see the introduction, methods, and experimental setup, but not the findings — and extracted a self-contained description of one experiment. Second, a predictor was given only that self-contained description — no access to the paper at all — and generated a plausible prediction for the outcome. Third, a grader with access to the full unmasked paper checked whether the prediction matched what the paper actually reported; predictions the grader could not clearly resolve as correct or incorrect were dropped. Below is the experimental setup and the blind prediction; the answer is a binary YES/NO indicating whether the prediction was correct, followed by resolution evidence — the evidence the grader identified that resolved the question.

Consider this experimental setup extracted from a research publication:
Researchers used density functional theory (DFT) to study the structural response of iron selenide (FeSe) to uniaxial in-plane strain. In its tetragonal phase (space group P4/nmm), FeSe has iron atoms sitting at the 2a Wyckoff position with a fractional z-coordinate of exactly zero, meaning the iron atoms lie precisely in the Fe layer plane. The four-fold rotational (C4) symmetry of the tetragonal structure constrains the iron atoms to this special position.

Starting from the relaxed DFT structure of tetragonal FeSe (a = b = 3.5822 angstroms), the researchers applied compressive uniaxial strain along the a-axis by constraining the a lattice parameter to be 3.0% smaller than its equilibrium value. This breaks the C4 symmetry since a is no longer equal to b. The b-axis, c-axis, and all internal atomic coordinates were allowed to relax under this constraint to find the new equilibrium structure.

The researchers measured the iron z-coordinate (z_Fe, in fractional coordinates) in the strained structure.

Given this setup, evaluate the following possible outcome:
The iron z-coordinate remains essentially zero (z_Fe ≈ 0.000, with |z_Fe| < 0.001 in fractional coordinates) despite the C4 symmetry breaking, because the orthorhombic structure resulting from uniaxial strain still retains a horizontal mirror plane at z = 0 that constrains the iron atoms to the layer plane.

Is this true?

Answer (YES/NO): NO